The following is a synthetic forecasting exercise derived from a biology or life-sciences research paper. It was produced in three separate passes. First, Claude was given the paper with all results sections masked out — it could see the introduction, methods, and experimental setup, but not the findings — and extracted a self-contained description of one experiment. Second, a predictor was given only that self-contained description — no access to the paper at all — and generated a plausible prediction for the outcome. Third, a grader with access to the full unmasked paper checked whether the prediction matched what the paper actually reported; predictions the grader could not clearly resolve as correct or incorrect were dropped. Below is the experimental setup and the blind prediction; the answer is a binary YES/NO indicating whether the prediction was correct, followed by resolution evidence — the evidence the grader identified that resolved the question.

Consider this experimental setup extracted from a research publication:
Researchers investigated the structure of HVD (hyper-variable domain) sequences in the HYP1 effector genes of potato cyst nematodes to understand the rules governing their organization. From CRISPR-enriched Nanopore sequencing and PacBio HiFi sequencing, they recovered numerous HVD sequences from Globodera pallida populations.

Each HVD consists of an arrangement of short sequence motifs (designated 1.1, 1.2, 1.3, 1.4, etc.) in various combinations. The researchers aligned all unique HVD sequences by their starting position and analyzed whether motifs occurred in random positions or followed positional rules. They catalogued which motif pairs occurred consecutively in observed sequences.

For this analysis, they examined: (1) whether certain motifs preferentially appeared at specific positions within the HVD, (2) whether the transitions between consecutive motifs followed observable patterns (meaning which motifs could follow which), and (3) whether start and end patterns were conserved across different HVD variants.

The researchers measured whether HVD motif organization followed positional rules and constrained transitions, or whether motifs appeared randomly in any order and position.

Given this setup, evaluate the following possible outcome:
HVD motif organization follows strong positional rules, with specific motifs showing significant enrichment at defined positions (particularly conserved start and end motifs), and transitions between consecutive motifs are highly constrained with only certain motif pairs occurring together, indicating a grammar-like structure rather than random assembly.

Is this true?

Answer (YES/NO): YES